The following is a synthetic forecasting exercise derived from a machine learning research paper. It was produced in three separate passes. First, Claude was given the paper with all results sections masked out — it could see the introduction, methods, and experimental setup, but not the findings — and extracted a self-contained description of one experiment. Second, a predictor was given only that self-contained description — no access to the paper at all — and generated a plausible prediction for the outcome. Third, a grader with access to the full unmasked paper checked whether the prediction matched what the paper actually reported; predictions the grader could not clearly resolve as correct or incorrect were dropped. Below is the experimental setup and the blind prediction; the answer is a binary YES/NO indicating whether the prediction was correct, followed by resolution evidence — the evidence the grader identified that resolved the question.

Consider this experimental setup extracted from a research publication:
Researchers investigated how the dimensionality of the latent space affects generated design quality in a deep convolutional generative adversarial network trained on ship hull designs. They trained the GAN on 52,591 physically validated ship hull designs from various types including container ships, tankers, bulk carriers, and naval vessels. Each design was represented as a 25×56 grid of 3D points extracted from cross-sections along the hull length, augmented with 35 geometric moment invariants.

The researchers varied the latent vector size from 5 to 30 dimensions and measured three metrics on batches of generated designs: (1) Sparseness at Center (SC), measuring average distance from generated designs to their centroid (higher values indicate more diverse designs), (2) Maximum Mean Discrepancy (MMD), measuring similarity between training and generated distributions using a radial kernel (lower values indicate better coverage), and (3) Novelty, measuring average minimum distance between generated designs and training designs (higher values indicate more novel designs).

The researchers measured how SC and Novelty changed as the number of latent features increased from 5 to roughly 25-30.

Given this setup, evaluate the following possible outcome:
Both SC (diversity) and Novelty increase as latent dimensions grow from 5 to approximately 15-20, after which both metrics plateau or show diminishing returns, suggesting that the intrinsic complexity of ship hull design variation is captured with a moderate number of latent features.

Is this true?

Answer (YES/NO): YES